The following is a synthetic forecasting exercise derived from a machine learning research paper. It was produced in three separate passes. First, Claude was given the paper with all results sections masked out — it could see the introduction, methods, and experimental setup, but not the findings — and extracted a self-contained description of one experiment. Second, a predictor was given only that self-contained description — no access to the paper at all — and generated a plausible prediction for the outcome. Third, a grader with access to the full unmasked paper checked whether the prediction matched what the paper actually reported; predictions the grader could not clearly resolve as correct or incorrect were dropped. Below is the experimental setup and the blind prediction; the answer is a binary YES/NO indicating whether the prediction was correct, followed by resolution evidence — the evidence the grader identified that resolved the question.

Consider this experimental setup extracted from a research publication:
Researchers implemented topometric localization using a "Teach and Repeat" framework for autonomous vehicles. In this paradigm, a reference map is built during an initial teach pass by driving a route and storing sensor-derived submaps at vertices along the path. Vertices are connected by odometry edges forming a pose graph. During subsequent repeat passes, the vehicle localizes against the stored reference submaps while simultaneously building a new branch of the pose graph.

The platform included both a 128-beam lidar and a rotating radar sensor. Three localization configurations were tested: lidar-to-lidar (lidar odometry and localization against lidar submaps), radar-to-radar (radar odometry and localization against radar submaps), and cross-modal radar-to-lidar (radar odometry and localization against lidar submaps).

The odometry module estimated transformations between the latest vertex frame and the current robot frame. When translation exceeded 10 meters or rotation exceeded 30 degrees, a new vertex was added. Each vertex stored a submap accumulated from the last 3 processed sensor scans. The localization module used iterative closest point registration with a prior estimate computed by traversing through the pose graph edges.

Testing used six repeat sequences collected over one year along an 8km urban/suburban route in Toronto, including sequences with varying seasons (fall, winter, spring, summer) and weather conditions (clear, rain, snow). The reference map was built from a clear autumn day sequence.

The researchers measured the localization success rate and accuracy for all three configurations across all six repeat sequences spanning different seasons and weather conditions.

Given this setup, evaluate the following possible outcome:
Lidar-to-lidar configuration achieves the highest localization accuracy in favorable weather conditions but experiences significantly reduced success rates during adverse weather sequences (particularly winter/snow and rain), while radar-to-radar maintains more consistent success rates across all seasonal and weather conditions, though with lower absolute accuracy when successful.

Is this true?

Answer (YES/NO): NO